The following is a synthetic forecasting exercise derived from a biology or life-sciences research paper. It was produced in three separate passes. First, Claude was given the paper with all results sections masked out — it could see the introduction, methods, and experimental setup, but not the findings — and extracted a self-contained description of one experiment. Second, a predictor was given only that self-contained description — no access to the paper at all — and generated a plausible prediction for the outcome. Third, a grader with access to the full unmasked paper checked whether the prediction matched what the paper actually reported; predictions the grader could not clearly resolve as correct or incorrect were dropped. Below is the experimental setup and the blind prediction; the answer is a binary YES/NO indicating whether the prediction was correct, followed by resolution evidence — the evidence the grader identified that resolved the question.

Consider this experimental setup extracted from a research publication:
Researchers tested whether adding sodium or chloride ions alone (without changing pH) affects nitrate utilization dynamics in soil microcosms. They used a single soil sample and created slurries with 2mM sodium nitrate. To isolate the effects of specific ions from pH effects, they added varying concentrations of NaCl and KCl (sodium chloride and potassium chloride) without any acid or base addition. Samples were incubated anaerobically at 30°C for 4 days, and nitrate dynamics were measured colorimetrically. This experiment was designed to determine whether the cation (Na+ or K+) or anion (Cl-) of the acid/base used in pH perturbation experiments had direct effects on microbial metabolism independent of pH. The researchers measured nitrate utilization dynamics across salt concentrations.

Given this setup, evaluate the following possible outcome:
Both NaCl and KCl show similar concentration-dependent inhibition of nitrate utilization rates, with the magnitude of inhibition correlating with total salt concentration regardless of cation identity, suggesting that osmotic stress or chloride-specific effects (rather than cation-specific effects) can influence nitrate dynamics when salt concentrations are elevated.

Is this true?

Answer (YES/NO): NO